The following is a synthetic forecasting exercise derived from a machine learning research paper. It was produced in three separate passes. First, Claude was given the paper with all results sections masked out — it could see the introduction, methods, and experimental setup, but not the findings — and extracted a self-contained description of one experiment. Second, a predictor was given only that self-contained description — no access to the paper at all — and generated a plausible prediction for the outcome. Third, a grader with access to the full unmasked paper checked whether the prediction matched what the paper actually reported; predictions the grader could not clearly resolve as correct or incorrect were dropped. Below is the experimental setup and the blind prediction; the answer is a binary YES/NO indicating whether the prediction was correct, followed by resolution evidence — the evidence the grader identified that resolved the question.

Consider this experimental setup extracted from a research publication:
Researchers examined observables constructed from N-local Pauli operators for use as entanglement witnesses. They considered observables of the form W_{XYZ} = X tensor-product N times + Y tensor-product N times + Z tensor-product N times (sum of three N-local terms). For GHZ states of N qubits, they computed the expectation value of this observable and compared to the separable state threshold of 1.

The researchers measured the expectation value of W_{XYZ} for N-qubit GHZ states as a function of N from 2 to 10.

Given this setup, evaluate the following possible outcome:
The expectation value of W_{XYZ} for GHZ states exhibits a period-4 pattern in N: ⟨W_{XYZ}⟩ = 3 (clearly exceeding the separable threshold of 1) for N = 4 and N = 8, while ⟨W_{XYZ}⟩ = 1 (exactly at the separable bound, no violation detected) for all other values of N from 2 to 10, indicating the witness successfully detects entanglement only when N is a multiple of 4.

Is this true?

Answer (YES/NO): NO